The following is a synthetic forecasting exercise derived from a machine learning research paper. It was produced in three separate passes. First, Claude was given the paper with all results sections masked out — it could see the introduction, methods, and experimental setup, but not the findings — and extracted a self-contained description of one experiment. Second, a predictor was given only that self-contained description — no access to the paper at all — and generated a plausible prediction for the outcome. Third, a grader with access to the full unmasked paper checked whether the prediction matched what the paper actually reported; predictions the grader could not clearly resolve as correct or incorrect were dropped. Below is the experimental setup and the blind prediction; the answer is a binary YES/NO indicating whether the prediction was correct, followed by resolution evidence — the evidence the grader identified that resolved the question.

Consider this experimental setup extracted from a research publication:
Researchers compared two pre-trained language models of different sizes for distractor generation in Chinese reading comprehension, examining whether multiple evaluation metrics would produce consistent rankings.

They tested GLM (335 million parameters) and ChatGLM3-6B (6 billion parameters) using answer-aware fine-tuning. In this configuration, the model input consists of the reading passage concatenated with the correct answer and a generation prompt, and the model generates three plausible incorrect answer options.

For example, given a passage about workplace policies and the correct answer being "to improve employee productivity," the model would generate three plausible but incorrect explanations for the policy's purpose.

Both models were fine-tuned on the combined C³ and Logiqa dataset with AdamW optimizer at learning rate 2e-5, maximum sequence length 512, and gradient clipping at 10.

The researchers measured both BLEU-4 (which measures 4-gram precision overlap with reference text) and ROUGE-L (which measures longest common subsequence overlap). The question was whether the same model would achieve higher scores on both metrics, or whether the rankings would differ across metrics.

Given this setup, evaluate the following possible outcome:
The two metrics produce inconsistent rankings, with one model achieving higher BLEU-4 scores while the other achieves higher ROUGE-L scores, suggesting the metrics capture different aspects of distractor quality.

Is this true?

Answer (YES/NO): YES